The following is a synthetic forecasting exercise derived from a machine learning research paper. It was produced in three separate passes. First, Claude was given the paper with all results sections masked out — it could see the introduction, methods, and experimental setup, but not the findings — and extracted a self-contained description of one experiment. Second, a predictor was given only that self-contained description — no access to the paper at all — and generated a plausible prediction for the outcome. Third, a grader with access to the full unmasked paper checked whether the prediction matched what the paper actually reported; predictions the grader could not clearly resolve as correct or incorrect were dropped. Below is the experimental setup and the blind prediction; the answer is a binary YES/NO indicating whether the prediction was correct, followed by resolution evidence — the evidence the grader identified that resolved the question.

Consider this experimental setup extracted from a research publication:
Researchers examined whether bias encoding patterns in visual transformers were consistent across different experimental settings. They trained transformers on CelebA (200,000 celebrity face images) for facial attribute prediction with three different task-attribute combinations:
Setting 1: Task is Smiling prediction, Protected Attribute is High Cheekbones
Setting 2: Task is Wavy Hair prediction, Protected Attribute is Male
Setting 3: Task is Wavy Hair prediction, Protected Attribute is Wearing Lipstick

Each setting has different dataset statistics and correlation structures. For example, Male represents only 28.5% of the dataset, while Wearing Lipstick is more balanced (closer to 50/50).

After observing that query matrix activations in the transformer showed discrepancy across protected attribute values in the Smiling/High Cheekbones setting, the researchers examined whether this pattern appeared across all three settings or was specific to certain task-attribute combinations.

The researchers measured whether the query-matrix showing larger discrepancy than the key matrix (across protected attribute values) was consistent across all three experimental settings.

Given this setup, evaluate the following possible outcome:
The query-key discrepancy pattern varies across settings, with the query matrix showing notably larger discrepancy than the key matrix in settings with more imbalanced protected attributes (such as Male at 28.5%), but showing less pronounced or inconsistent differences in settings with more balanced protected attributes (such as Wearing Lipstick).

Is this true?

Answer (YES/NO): NO